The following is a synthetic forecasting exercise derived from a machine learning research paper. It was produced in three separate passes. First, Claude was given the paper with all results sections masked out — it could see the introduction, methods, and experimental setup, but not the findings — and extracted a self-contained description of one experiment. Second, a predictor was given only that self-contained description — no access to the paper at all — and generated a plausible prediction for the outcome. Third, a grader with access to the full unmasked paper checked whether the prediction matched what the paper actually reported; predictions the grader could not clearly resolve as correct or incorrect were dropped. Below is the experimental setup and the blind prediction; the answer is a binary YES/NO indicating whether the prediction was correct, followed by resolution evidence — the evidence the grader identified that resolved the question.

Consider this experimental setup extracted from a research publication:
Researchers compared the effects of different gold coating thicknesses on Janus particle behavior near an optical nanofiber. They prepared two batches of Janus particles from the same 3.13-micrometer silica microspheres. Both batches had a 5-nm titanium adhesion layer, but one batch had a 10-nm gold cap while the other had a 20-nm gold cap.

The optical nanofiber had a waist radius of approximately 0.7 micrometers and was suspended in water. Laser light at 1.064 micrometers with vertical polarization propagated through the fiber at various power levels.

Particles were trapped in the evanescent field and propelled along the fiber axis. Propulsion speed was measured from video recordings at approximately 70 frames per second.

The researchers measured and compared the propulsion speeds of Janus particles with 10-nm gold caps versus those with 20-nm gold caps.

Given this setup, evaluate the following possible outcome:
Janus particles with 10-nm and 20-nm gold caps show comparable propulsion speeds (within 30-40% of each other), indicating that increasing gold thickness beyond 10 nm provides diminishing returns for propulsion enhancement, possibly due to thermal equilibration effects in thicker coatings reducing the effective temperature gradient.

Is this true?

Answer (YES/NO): NO